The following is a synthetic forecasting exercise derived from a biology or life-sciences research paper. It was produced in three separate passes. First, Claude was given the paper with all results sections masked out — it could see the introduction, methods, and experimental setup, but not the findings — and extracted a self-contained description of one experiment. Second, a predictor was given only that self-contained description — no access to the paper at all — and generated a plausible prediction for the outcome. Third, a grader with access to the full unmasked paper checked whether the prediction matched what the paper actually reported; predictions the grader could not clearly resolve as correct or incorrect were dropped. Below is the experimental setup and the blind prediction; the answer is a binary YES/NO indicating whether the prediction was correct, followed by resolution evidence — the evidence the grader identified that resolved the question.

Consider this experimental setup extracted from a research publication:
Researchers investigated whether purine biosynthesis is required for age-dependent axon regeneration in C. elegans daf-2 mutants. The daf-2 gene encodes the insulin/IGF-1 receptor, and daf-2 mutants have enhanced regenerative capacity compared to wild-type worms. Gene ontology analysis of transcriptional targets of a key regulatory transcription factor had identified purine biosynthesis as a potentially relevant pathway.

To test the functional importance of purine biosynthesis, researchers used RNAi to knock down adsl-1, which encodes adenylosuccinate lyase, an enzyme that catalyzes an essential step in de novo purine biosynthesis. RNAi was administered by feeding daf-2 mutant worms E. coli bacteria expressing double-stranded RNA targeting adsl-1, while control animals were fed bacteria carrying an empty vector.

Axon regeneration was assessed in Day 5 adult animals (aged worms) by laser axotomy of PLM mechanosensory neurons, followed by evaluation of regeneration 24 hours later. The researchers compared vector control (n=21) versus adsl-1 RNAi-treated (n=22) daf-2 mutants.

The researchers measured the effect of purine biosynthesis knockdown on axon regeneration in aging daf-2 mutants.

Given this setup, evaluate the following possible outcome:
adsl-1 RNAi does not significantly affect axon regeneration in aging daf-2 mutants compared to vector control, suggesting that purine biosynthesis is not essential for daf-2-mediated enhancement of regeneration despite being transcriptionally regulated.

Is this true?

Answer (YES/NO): NO